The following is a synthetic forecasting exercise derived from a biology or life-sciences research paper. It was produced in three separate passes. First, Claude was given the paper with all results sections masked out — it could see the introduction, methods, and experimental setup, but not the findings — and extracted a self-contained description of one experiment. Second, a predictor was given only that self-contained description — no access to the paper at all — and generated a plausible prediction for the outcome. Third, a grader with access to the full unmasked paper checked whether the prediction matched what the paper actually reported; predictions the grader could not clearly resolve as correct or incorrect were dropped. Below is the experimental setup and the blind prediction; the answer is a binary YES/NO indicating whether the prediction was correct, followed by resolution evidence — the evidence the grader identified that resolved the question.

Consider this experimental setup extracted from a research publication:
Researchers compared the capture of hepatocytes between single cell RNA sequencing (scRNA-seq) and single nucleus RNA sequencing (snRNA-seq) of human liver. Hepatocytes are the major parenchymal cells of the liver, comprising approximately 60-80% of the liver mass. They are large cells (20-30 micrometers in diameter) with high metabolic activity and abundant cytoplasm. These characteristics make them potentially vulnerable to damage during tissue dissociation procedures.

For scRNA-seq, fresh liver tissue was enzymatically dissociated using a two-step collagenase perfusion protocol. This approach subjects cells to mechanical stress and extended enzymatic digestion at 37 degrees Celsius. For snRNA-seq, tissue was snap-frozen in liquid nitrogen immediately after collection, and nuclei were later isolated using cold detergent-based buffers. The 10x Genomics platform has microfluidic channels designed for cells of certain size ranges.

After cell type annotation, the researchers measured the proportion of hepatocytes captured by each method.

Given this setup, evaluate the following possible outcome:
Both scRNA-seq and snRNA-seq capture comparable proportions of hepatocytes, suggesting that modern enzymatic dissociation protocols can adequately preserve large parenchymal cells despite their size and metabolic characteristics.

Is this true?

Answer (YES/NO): NO